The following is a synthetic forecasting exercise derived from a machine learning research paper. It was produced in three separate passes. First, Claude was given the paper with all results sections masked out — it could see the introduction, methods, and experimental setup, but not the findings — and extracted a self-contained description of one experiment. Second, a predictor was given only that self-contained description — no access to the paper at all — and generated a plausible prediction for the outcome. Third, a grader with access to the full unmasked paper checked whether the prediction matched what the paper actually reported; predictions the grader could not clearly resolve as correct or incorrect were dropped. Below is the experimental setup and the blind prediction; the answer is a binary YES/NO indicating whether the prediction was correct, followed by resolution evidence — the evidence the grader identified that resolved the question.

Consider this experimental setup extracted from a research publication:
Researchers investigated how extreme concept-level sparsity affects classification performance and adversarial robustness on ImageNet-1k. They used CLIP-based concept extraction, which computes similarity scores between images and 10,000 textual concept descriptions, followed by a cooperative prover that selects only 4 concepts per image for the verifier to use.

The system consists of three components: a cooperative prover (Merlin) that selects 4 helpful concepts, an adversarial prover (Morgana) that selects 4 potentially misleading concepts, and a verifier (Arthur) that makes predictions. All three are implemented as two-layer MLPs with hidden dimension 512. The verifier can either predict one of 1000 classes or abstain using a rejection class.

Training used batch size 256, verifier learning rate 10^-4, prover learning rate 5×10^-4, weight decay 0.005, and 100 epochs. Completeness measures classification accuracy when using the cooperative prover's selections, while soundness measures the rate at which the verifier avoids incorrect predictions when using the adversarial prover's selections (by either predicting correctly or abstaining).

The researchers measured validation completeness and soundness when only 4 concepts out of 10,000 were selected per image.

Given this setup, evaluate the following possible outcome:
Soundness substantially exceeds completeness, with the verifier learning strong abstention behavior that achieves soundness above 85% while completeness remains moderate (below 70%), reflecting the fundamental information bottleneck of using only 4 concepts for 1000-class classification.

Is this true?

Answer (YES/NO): YES